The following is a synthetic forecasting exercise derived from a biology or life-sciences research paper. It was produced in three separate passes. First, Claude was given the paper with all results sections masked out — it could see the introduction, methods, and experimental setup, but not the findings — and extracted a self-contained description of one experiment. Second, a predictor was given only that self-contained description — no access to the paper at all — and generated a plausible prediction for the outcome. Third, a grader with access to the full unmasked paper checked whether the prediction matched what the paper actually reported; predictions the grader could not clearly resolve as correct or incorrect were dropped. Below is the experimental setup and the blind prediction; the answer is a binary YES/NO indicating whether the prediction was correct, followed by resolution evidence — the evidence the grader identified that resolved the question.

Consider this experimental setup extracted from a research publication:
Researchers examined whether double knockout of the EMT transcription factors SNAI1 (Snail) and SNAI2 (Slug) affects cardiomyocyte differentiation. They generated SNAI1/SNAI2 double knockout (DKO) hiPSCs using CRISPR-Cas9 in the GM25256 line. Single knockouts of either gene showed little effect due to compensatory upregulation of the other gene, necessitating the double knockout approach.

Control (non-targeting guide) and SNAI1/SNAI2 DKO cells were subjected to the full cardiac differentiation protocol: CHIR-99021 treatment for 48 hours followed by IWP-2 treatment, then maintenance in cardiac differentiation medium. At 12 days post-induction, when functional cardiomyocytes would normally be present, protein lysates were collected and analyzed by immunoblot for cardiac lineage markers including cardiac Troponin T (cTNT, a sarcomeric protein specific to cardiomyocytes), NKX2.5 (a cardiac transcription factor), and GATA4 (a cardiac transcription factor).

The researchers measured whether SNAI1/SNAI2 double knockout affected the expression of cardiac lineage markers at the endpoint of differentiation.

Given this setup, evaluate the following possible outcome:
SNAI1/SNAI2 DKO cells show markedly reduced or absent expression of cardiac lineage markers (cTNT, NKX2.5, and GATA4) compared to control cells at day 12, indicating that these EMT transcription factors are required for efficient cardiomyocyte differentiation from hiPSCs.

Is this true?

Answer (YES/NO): YES